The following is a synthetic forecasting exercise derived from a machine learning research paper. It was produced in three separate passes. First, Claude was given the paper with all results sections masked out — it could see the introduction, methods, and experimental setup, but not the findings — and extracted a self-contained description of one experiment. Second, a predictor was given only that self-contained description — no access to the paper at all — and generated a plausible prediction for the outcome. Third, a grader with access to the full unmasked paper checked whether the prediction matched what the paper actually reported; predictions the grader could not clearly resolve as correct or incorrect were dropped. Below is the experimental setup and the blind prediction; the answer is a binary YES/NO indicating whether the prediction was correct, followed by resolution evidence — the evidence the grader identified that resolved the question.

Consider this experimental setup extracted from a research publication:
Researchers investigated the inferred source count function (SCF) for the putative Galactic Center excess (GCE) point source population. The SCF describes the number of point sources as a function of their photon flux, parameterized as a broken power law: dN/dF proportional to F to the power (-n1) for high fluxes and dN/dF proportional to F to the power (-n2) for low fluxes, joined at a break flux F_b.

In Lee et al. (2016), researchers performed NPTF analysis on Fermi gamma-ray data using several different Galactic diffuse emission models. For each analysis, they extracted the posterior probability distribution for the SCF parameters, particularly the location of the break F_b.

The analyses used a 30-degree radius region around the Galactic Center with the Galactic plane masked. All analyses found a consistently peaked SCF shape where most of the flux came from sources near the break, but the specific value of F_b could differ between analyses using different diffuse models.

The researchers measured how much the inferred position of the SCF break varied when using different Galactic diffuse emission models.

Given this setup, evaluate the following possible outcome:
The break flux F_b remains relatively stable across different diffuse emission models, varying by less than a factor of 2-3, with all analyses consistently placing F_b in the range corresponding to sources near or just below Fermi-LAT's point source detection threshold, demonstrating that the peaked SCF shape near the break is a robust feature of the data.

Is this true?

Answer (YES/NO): NO